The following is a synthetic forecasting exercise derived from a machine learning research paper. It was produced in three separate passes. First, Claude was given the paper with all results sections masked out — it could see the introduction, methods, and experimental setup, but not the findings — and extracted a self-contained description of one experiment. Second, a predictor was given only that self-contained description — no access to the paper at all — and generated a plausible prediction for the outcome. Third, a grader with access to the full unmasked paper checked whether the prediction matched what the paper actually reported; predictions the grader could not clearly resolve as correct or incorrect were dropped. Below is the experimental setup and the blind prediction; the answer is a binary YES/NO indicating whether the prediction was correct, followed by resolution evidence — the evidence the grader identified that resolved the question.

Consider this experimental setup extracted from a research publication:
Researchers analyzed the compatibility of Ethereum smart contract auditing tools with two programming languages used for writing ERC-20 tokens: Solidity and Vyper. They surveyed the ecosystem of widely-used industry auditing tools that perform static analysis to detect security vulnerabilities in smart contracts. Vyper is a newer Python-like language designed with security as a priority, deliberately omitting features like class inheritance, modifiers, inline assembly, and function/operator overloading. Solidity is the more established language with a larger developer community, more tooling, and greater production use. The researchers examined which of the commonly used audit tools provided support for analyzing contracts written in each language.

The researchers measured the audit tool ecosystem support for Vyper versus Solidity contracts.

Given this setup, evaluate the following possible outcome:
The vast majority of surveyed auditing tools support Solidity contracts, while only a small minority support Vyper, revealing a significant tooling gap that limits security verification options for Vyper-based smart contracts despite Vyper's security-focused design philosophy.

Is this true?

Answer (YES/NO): YES